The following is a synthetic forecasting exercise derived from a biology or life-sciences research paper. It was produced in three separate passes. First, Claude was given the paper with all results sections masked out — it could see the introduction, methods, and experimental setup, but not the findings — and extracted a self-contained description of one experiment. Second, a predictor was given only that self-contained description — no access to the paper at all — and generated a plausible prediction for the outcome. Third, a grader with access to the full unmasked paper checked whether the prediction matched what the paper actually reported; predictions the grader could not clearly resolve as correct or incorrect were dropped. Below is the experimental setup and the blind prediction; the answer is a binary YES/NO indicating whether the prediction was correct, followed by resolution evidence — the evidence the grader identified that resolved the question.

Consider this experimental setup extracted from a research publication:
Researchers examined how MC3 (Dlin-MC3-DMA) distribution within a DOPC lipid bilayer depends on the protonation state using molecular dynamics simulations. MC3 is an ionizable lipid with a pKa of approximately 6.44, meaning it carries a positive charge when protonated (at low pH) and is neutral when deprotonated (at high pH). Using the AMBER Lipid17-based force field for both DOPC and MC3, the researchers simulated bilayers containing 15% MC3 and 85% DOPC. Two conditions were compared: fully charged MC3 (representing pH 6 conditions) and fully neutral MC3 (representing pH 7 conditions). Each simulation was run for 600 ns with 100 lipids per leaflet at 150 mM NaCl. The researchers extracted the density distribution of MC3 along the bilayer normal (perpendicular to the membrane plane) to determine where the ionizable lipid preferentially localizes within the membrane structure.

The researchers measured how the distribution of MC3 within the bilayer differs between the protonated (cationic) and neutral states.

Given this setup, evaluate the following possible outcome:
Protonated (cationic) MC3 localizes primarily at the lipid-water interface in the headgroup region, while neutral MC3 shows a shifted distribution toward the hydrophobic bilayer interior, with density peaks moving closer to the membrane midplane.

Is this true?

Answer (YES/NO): YES